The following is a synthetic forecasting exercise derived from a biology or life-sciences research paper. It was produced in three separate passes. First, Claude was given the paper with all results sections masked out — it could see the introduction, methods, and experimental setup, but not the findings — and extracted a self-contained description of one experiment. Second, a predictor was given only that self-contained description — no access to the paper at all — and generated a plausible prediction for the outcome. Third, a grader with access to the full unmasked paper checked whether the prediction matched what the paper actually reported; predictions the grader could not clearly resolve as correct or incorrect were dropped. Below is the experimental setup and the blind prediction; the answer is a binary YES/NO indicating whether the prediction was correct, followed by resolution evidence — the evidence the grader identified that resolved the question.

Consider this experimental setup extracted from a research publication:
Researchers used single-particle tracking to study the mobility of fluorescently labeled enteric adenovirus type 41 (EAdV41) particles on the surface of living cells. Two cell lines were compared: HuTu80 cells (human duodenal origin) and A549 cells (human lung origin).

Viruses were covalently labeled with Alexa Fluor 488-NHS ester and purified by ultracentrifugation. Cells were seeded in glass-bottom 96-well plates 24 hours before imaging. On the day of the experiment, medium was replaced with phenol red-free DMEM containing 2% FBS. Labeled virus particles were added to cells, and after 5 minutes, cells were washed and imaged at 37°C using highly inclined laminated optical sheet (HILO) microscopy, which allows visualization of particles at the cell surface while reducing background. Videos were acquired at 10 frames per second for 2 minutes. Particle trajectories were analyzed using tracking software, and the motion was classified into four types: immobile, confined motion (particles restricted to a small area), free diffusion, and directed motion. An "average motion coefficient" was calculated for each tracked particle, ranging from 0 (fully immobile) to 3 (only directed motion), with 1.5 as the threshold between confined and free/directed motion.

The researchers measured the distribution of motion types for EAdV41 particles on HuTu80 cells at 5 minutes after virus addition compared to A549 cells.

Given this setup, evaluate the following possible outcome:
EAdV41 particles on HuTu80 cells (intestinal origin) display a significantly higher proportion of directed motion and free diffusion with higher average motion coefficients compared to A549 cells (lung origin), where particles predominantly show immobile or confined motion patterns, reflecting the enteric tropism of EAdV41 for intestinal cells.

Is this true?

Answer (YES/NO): YES